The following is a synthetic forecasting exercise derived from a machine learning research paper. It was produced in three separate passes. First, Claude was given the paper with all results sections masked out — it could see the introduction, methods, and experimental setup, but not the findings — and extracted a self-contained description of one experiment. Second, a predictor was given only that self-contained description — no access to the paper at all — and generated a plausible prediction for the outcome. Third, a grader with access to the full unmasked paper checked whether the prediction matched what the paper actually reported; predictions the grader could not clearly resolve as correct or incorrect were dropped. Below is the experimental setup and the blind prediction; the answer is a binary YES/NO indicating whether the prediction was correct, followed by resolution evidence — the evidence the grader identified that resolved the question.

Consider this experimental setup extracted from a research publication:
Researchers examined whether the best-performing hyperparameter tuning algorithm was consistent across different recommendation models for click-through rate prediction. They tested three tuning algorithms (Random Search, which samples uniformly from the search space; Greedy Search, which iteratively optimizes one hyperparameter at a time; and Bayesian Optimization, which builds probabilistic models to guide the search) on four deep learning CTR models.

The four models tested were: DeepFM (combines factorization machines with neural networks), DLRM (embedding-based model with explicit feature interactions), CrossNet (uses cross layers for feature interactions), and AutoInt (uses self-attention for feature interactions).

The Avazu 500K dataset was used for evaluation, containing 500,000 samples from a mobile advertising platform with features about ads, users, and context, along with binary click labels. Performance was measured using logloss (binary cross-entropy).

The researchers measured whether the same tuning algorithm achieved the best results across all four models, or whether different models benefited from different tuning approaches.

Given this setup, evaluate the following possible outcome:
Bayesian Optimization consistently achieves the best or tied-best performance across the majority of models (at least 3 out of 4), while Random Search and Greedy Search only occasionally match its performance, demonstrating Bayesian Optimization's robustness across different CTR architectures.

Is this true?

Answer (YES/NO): NO